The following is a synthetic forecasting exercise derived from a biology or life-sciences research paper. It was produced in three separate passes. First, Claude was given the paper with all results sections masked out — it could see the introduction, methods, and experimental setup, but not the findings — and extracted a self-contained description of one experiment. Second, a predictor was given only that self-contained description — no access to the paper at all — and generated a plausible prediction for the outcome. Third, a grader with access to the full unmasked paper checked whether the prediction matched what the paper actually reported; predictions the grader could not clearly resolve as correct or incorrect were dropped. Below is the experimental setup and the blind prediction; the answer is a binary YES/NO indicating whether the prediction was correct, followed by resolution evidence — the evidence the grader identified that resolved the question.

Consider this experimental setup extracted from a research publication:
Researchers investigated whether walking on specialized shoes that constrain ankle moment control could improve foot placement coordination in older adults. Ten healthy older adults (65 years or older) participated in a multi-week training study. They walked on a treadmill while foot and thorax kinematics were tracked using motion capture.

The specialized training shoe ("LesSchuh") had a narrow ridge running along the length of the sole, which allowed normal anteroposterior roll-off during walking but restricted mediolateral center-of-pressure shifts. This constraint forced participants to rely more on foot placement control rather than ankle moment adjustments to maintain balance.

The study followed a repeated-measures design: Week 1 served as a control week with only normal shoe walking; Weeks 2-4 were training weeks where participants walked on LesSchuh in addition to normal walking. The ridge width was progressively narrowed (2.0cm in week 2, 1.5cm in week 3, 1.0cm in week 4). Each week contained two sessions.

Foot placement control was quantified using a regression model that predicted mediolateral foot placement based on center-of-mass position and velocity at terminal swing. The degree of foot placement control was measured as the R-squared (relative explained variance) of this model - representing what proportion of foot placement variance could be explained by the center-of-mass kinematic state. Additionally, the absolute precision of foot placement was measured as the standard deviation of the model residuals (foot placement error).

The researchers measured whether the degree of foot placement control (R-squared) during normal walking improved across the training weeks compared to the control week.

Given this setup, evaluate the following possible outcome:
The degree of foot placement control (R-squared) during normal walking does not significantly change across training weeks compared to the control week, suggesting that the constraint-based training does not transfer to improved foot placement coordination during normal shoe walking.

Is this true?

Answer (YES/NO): YES